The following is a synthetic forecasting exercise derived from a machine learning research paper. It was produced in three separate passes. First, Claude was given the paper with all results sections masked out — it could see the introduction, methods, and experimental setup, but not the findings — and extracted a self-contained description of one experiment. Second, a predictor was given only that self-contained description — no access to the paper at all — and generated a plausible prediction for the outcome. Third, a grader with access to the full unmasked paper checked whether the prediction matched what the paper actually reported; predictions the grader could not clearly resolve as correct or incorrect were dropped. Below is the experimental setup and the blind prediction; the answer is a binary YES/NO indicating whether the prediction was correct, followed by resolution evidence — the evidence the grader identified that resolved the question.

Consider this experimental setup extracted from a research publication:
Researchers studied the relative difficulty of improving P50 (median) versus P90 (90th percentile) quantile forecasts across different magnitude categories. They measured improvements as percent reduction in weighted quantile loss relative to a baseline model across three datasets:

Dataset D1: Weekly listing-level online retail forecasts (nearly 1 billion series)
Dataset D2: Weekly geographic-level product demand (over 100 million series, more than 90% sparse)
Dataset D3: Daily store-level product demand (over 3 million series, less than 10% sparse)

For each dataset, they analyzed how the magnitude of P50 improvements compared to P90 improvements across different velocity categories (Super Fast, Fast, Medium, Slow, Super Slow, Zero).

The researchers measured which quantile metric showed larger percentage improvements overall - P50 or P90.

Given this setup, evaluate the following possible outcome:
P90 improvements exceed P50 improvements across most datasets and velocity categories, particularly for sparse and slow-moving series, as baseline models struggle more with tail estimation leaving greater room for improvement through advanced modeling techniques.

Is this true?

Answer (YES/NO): NO